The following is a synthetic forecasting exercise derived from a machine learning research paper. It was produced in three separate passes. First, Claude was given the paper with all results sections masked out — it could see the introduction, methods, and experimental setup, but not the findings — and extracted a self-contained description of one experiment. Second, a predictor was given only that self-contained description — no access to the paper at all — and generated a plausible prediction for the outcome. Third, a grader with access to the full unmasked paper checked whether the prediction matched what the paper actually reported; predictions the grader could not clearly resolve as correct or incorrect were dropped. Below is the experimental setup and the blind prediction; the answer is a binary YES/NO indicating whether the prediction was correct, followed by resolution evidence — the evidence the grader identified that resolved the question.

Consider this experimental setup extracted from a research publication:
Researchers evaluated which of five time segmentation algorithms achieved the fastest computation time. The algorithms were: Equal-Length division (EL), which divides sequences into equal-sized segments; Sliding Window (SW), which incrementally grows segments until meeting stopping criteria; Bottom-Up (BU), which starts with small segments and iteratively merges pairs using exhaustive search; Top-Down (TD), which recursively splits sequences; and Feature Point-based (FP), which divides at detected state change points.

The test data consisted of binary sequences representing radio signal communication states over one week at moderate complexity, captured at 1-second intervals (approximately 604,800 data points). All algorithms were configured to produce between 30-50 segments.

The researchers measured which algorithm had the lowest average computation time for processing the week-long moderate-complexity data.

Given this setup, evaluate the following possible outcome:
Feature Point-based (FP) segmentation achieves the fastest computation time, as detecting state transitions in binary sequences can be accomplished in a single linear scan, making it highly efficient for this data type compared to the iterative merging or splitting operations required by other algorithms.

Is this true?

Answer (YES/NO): NO